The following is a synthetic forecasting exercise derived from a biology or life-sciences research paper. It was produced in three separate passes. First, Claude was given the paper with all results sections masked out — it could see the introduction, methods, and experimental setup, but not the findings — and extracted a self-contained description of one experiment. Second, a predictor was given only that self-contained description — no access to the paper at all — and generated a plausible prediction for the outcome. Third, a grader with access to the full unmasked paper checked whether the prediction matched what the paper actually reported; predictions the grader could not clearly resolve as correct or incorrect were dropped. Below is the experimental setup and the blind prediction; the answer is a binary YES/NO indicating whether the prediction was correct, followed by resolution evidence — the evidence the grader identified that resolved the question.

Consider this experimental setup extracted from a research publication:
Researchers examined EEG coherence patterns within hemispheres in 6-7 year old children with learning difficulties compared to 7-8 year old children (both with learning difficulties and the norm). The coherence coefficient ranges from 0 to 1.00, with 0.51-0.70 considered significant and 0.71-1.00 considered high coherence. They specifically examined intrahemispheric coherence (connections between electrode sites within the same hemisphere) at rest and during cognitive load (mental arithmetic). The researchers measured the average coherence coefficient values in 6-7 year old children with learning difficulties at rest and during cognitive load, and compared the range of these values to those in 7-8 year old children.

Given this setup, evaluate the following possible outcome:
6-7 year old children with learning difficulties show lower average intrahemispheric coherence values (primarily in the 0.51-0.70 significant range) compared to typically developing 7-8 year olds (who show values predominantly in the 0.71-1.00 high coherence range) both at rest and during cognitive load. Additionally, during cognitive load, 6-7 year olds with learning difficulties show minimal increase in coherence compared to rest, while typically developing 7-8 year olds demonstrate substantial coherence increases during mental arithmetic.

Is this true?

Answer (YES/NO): NO